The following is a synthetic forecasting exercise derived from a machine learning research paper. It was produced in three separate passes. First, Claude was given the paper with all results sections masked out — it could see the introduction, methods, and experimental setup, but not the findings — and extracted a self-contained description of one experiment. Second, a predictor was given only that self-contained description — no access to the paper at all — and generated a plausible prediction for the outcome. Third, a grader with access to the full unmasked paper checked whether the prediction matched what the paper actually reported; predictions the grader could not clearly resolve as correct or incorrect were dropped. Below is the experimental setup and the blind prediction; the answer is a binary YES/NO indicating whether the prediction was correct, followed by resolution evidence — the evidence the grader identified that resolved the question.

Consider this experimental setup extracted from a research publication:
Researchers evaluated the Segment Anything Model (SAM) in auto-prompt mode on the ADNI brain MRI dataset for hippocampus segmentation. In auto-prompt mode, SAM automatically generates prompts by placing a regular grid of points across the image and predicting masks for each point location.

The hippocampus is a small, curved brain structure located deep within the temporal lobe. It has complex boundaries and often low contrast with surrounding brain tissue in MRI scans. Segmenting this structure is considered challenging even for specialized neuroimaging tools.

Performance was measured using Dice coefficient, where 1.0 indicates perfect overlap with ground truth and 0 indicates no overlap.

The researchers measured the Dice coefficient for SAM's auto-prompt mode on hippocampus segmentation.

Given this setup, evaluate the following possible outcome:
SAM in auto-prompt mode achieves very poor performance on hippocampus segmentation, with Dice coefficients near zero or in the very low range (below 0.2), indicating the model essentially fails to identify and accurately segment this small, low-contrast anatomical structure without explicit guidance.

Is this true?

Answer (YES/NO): YES